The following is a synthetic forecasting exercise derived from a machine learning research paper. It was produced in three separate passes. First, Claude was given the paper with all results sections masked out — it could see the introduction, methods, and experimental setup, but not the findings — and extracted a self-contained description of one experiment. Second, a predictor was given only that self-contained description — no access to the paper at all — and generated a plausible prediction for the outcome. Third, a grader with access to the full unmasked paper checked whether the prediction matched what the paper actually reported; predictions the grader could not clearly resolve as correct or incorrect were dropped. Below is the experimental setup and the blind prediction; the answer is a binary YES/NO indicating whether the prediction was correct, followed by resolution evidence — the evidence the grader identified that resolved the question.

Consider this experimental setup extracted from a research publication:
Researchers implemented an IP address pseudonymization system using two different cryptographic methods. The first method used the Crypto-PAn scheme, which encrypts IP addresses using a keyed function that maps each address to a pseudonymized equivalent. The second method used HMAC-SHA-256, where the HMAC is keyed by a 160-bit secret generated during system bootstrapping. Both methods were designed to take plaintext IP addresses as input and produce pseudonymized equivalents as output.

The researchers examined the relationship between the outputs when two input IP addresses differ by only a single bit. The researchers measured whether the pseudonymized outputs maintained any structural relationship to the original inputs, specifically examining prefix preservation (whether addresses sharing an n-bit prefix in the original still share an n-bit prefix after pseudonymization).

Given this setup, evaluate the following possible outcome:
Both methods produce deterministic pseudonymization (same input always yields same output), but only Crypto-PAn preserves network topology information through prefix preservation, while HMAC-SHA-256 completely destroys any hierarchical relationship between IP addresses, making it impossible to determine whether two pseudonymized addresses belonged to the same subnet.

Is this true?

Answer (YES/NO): NO